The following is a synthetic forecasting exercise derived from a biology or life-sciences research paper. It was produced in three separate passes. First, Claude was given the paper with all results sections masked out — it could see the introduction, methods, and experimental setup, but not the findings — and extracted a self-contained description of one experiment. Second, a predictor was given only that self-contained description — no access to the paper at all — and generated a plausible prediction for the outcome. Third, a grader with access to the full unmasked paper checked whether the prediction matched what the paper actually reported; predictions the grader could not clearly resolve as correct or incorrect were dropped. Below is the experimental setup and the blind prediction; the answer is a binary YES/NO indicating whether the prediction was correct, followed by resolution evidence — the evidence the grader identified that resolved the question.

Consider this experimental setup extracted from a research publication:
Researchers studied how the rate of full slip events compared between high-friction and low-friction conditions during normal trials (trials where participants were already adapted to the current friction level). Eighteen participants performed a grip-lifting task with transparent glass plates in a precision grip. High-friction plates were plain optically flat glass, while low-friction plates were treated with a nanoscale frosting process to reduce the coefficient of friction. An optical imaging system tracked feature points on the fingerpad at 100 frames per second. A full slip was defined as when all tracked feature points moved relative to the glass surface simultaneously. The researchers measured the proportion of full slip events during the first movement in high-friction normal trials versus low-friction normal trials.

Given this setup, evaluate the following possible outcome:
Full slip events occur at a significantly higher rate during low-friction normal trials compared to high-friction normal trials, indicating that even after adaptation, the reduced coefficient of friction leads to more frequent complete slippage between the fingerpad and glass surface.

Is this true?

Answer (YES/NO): NO